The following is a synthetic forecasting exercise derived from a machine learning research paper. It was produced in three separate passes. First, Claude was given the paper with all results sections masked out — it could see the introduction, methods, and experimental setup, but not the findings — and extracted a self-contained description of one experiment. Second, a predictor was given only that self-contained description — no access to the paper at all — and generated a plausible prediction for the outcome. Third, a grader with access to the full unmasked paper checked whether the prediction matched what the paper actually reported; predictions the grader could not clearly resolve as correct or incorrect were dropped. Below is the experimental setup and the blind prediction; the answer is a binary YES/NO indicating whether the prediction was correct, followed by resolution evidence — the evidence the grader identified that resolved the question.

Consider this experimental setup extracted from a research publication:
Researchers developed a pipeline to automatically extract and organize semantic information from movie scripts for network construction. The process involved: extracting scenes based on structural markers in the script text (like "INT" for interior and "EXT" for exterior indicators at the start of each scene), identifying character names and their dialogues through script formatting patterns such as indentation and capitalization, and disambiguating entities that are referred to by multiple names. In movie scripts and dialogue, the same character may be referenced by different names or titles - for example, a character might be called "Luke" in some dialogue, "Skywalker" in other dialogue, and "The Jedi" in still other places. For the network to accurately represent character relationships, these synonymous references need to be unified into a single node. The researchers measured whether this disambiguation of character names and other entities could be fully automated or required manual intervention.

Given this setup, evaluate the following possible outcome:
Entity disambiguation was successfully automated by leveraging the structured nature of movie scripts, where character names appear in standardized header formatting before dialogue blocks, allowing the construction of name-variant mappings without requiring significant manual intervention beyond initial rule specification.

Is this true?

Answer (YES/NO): NO